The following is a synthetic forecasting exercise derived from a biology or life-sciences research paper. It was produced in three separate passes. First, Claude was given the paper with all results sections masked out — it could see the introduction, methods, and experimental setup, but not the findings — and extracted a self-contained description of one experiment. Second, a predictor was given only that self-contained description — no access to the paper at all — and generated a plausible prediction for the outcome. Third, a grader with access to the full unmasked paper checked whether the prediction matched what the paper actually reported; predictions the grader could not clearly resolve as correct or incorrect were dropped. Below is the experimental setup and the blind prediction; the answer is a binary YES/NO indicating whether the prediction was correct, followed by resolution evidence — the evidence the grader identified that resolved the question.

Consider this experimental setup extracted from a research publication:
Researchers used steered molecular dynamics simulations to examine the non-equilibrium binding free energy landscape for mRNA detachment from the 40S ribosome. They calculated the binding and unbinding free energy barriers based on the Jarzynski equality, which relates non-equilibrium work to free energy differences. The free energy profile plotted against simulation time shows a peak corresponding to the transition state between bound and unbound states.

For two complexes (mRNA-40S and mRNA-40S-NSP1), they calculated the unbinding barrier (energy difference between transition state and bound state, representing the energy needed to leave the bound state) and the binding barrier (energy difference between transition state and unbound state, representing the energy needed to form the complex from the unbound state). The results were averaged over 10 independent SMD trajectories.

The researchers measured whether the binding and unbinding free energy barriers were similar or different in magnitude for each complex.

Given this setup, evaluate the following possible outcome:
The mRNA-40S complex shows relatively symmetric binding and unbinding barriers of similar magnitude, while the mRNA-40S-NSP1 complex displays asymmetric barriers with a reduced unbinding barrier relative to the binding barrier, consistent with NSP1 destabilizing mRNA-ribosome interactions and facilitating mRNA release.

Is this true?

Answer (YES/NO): NO